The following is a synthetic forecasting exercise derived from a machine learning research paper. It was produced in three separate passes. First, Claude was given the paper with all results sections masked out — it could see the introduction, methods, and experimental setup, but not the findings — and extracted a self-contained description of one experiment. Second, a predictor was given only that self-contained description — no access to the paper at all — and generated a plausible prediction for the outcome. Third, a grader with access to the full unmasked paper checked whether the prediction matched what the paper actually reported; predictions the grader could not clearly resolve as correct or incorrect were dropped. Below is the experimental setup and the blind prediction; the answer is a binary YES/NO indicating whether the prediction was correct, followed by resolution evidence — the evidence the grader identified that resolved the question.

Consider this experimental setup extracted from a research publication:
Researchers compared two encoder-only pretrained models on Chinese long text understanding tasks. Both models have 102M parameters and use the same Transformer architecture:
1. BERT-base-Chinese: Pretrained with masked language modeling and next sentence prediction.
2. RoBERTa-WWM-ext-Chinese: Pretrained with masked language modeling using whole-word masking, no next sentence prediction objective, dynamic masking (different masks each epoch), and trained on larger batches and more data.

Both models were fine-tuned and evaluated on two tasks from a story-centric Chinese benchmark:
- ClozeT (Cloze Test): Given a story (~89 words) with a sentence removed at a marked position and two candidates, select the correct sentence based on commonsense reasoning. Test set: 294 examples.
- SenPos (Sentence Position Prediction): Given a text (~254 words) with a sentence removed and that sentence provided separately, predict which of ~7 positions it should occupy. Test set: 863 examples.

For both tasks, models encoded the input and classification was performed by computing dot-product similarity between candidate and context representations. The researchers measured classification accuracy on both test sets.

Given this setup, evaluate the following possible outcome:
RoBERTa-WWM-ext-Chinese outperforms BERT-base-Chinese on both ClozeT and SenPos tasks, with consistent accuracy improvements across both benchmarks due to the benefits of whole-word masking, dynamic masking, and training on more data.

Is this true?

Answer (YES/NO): NO